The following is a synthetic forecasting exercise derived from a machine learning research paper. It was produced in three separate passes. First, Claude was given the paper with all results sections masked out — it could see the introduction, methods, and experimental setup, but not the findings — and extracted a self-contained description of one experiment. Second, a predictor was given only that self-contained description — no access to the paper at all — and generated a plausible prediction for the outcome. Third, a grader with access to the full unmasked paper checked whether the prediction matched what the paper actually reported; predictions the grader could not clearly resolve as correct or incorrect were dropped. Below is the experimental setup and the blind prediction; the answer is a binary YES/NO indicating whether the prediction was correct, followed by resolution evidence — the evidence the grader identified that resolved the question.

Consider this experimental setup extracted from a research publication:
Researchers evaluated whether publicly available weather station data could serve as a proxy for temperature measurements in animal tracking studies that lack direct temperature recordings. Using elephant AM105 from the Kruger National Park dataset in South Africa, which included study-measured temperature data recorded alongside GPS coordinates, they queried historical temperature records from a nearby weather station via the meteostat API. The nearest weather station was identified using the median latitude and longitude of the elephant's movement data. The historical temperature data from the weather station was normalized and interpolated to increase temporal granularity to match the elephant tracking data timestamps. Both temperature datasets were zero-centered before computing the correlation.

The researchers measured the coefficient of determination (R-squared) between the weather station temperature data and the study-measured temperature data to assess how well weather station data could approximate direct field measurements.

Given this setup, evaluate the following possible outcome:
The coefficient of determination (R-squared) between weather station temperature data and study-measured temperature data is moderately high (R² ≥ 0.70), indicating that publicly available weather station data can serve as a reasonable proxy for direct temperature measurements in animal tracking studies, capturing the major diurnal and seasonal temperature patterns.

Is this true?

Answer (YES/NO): NO